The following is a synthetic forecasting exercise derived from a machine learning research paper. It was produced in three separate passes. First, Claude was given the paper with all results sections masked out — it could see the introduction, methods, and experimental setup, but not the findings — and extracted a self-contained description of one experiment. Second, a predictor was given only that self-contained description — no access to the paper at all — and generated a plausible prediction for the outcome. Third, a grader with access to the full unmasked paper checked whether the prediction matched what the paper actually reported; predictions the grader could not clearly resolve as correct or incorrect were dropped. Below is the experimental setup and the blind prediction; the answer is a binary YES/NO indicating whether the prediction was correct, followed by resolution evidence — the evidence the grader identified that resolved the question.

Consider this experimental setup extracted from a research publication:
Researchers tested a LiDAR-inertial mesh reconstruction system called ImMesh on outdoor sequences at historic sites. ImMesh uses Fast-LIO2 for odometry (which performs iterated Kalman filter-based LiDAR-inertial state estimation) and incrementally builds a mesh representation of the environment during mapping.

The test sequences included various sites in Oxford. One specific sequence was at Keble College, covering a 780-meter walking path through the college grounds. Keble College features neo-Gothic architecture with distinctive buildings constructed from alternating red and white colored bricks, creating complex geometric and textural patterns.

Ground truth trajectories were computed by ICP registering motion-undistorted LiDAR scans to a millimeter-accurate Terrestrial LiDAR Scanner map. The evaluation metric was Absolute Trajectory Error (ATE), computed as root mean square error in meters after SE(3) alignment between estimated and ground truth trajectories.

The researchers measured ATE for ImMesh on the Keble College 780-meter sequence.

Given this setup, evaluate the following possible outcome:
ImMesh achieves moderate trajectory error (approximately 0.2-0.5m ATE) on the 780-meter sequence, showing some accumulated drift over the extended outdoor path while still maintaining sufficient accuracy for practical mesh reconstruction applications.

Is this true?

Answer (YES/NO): NO